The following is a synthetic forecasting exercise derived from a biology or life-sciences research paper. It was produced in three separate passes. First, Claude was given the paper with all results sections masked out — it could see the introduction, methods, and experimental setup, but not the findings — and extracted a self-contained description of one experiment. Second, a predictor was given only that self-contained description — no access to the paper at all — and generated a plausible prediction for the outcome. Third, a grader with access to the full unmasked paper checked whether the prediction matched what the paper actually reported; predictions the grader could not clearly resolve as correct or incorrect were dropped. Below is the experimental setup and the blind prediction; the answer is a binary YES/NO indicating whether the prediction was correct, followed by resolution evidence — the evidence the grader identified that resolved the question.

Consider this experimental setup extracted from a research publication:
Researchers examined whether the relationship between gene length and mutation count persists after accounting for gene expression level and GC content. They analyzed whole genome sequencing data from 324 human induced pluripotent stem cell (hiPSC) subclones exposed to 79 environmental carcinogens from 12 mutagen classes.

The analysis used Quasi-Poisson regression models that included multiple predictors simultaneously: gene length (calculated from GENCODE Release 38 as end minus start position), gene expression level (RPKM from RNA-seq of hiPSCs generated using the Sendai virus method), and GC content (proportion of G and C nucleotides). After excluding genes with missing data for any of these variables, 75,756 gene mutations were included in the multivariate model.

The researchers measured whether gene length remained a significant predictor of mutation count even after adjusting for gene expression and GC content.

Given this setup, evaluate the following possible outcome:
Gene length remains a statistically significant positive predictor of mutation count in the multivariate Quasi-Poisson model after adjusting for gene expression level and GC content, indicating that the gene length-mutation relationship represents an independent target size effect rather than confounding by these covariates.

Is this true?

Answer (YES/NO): YES